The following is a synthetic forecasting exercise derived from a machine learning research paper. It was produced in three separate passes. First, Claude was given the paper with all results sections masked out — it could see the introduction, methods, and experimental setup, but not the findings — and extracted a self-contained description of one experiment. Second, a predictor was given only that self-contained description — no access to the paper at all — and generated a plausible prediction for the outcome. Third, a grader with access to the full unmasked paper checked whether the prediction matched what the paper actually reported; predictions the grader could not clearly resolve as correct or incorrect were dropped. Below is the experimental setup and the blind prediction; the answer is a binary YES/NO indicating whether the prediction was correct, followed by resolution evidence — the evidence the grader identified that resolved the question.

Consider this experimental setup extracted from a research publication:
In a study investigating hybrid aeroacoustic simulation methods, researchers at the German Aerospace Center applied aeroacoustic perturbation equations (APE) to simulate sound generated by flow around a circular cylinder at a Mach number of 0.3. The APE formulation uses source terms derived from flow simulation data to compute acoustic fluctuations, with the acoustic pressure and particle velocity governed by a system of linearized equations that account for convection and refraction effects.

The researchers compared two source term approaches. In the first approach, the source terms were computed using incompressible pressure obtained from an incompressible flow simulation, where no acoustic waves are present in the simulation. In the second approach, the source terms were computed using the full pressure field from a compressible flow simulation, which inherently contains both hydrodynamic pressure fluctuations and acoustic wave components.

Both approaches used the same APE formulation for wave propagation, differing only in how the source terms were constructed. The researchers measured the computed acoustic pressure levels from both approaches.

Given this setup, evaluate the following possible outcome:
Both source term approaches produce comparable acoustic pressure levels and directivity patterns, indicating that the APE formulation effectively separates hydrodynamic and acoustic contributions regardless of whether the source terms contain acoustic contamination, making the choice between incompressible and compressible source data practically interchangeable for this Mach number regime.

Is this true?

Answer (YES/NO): NO